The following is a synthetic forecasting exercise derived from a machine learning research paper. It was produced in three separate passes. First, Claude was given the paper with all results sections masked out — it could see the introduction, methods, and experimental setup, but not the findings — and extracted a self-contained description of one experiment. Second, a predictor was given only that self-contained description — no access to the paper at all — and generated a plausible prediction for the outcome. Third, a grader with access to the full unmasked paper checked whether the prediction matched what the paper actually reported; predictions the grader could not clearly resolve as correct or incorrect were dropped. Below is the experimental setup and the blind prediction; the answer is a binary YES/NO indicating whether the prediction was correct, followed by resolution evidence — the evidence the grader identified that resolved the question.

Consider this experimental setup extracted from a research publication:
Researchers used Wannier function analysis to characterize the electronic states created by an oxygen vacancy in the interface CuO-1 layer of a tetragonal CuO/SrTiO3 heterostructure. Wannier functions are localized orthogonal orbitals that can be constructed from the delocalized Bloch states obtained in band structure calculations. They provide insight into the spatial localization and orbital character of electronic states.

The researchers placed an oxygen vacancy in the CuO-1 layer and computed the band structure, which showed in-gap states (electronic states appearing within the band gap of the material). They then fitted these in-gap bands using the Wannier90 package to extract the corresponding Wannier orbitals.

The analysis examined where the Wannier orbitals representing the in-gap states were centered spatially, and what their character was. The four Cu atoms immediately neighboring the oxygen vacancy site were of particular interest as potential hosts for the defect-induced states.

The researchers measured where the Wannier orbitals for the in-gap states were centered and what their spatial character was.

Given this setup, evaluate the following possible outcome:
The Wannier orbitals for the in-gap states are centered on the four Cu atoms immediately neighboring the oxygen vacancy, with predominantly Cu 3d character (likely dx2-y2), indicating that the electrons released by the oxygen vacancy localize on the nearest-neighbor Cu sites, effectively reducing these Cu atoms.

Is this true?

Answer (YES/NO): NO